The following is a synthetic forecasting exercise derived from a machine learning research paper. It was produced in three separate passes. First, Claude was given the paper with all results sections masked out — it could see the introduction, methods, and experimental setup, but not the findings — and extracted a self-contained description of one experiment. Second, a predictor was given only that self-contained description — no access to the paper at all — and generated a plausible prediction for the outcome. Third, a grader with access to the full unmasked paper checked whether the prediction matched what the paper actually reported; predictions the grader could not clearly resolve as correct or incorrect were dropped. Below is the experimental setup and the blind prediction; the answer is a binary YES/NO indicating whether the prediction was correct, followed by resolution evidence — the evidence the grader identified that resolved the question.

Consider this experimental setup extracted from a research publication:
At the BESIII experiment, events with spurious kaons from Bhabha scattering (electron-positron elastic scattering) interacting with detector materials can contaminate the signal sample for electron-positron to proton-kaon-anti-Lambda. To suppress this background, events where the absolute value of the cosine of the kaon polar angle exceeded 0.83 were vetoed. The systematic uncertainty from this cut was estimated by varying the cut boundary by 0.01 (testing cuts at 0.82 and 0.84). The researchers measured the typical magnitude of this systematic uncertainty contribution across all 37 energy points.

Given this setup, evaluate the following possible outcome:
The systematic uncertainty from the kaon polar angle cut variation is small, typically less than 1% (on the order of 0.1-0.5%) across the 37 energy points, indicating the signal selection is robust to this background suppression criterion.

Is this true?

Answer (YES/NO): NO